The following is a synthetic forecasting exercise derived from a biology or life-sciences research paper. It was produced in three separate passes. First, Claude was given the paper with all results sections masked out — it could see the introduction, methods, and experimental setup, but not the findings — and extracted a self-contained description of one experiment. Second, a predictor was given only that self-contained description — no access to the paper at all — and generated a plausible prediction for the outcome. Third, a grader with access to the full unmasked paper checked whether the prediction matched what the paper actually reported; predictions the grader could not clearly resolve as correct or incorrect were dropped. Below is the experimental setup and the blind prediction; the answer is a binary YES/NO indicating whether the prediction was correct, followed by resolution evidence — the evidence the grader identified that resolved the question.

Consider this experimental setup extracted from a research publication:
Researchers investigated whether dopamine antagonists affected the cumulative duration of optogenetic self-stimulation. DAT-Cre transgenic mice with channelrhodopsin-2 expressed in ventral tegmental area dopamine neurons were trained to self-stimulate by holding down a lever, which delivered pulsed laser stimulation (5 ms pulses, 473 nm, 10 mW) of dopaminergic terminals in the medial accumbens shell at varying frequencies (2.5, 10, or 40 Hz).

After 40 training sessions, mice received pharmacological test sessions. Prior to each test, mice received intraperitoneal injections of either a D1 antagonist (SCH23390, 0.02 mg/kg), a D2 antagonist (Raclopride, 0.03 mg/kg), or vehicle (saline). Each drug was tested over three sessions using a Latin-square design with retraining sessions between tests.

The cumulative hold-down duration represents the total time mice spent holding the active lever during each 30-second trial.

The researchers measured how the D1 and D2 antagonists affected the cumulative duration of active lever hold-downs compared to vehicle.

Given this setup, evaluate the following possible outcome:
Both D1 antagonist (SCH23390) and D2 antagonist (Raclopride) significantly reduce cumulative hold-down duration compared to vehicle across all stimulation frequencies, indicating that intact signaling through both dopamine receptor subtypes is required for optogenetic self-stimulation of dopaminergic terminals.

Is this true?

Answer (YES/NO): NO